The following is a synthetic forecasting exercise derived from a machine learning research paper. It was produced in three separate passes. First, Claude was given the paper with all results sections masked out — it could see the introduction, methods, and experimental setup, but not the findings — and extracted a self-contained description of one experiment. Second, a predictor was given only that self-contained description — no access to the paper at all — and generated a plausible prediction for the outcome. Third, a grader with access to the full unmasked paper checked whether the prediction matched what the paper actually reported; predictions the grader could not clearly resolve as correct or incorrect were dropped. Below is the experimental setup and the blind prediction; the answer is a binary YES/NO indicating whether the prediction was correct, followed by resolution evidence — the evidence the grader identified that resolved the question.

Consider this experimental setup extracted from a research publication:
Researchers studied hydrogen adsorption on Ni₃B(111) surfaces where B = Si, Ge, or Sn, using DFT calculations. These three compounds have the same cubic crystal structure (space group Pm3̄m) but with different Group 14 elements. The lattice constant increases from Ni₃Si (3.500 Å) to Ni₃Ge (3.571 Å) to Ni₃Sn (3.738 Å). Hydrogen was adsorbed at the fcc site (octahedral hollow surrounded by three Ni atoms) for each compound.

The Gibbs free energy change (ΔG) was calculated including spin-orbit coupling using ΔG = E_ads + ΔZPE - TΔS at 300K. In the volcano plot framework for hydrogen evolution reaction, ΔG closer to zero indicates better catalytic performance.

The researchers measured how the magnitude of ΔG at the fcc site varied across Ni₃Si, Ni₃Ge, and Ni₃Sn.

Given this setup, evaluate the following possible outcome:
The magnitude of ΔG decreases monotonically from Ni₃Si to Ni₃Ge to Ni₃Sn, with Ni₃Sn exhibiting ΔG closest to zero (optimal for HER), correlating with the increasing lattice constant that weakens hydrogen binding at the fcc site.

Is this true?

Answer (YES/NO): NO